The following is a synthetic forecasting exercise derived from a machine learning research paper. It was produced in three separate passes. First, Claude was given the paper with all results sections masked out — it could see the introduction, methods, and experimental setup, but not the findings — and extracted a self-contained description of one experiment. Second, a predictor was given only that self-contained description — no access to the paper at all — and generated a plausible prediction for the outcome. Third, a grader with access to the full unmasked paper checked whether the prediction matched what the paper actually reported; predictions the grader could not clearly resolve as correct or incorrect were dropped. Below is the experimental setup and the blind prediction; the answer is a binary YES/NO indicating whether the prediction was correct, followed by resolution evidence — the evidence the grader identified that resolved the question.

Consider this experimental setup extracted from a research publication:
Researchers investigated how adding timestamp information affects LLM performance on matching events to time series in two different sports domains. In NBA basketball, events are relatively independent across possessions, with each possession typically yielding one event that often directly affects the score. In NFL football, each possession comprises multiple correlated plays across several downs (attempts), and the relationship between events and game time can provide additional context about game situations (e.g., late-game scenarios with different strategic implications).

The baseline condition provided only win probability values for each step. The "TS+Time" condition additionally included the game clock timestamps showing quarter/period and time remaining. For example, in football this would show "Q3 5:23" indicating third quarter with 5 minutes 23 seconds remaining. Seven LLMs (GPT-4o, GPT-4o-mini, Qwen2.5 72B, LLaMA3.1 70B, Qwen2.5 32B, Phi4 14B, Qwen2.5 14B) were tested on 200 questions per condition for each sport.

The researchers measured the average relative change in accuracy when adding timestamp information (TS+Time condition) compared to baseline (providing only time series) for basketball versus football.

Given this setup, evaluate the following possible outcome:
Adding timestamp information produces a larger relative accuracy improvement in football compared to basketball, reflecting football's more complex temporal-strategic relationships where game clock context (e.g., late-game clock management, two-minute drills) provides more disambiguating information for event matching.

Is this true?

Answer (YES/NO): YES